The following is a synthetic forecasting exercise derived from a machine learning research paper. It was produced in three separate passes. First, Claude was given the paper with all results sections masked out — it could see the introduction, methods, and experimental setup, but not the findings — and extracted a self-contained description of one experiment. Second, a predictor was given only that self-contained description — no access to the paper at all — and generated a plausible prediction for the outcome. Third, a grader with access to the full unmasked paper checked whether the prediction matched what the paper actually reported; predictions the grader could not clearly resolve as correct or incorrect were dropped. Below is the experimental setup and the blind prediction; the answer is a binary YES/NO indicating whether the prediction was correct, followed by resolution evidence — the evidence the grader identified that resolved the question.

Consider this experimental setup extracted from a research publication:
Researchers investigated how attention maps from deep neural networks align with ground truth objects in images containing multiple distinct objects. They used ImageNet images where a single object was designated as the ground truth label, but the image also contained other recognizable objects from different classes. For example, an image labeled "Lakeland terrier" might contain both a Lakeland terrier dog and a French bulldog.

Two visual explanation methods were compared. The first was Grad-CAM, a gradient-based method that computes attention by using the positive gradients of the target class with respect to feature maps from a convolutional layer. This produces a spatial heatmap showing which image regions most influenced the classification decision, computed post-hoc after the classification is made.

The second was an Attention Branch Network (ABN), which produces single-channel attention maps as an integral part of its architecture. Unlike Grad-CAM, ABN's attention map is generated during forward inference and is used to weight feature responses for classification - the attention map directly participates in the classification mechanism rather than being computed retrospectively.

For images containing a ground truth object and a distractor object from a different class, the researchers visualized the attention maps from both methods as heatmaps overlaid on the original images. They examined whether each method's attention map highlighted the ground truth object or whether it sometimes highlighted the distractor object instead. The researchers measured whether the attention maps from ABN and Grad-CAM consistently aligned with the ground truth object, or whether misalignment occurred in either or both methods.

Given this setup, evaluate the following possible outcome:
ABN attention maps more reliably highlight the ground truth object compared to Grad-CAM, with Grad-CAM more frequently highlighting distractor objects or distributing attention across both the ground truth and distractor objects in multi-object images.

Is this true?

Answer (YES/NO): NO